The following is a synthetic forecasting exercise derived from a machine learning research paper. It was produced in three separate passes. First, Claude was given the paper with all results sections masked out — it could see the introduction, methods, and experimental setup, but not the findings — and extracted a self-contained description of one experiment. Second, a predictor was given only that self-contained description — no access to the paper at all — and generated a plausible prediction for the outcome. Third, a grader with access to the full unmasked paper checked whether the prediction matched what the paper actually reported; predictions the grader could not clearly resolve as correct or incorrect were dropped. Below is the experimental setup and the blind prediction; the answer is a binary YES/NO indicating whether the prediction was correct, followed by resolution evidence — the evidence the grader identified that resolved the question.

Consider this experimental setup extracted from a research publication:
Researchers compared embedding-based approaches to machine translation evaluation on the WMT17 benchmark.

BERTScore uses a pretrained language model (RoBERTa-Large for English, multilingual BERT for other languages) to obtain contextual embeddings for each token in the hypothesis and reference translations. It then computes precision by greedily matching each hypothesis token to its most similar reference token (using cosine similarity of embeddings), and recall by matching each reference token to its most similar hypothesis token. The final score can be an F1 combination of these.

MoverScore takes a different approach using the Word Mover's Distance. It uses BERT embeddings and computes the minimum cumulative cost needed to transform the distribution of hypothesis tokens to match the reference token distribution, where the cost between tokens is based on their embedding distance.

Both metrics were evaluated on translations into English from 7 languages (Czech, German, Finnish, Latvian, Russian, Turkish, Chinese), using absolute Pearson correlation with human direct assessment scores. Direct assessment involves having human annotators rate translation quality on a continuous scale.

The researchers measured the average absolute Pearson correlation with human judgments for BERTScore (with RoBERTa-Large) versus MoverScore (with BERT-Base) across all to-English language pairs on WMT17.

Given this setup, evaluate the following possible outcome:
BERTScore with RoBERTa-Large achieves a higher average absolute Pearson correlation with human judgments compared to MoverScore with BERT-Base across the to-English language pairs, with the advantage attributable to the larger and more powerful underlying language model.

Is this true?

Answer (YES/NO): NO